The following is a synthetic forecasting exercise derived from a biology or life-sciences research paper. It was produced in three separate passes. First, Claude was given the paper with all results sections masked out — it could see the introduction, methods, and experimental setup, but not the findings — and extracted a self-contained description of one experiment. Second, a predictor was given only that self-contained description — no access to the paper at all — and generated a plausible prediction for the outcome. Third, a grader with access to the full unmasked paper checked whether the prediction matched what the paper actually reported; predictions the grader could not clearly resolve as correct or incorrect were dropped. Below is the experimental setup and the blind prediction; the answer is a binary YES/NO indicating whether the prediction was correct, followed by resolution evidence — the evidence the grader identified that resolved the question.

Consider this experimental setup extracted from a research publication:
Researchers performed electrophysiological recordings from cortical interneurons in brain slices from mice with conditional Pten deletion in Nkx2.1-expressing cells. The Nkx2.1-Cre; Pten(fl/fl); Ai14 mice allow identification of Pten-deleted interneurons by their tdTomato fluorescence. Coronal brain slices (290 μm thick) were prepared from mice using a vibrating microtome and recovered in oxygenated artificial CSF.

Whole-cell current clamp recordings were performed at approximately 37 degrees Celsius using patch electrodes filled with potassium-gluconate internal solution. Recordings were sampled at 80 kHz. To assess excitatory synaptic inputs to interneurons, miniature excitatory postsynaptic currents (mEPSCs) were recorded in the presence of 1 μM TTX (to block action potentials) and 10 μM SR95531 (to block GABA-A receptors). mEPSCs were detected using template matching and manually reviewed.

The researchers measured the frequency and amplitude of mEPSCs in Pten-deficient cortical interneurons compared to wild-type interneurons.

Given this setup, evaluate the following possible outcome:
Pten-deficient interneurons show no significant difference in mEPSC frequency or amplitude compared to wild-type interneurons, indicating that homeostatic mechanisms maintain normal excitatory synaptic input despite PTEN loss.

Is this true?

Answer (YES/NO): NO